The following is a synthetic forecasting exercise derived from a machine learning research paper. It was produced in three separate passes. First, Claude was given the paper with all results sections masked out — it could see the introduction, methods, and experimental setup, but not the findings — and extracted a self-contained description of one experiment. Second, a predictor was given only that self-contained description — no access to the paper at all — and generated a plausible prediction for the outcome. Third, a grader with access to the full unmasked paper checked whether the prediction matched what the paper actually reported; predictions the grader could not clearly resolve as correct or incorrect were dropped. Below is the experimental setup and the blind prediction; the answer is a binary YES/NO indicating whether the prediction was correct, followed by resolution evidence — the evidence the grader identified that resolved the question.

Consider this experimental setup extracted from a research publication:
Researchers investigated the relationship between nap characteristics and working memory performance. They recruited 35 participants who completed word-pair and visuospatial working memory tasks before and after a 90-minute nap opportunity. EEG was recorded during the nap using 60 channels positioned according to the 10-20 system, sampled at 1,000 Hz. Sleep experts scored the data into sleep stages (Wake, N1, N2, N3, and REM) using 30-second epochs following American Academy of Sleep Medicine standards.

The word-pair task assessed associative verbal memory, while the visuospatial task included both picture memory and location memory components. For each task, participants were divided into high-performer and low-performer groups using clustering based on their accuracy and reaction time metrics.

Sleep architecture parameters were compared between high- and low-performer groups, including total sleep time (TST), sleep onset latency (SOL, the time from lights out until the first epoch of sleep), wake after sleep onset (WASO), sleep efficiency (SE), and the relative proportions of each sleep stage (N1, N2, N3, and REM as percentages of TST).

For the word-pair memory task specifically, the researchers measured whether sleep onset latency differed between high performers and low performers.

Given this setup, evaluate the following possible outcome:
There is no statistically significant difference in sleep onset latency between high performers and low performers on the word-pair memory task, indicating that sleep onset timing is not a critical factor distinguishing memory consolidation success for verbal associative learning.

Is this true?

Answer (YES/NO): NO